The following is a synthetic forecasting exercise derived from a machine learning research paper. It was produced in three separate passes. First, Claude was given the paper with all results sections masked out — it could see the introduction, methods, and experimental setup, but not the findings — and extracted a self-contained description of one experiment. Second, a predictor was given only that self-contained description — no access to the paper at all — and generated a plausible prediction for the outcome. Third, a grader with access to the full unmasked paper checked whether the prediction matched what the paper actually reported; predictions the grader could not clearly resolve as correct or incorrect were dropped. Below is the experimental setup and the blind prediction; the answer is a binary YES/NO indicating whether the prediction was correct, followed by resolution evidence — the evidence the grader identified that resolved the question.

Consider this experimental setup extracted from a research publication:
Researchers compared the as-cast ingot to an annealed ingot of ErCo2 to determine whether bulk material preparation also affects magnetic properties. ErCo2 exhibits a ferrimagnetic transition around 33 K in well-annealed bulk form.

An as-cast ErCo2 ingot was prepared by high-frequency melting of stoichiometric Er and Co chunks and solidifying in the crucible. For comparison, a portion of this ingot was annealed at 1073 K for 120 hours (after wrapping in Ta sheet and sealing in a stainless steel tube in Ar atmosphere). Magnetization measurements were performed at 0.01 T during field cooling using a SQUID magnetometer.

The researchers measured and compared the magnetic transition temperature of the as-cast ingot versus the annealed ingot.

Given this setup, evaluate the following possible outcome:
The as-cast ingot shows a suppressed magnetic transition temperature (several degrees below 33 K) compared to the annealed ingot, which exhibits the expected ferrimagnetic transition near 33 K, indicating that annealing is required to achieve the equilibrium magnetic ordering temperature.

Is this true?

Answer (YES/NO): NO